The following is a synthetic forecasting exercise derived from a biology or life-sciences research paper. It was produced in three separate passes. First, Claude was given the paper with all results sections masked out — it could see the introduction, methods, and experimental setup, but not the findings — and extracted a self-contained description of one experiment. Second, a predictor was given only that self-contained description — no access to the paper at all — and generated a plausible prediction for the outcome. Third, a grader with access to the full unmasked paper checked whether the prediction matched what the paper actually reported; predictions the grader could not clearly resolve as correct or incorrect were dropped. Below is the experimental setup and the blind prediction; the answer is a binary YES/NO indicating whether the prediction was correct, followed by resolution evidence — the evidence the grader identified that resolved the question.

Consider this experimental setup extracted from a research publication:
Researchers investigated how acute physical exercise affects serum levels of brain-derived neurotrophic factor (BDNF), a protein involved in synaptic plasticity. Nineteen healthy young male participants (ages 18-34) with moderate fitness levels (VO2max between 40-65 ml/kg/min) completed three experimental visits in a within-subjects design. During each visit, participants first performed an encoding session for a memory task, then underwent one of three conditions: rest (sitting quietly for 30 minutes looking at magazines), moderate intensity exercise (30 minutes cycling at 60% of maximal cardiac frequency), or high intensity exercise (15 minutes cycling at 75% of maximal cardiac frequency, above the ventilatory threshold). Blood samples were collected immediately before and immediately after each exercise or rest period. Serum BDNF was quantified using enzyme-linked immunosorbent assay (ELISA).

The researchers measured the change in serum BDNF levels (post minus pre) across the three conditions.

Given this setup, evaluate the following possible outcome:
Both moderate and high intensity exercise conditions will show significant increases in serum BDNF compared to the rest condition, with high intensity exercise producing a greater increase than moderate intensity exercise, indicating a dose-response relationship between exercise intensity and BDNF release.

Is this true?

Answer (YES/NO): YES